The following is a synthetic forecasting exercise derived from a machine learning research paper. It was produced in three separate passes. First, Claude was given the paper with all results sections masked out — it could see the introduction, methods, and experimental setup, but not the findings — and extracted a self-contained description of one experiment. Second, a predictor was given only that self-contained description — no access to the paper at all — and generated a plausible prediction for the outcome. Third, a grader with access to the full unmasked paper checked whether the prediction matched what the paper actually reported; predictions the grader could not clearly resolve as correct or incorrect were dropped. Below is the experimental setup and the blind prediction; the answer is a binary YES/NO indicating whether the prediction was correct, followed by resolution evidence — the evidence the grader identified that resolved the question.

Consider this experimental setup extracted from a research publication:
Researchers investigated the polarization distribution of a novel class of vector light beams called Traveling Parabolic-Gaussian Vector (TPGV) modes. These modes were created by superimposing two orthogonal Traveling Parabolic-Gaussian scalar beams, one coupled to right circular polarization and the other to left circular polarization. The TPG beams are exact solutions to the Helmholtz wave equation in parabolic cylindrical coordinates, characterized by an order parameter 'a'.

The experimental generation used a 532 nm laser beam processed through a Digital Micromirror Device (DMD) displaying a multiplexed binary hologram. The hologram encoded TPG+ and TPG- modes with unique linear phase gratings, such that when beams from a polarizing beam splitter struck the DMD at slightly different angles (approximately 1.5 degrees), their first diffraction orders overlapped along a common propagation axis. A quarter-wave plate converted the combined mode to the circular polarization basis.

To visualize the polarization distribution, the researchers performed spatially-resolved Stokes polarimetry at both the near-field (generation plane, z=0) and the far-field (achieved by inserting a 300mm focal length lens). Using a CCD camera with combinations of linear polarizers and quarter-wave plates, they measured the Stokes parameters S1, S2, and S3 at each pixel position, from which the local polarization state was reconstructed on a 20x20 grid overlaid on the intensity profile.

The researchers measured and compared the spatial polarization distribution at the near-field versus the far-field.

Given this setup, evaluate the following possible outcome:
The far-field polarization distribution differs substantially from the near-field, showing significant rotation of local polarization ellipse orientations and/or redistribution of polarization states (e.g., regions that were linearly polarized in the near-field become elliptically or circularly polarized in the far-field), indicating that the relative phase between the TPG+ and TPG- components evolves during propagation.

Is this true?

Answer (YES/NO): YES